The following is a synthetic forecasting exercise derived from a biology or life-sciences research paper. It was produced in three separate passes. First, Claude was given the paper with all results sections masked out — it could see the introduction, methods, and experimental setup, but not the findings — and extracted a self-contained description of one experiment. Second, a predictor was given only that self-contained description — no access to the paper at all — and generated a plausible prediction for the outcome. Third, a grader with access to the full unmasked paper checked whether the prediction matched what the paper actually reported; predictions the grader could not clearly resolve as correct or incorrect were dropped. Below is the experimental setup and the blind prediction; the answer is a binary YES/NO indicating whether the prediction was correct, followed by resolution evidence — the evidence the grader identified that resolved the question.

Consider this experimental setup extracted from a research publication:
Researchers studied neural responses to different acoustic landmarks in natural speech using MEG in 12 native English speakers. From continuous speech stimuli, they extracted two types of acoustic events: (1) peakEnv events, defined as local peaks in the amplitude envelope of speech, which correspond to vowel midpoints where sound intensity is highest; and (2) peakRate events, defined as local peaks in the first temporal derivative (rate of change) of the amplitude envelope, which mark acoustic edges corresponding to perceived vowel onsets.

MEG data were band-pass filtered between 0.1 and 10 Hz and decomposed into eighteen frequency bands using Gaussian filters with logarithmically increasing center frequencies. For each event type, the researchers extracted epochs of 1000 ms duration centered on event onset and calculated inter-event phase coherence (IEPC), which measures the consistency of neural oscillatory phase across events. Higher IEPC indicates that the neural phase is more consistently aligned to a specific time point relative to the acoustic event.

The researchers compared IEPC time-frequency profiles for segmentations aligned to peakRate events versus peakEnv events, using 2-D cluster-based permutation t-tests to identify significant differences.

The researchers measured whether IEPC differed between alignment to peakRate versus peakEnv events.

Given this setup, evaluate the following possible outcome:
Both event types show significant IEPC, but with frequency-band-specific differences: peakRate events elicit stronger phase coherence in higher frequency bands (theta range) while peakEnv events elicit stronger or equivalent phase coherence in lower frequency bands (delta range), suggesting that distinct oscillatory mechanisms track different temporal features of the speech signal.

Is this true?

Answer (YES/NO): NO